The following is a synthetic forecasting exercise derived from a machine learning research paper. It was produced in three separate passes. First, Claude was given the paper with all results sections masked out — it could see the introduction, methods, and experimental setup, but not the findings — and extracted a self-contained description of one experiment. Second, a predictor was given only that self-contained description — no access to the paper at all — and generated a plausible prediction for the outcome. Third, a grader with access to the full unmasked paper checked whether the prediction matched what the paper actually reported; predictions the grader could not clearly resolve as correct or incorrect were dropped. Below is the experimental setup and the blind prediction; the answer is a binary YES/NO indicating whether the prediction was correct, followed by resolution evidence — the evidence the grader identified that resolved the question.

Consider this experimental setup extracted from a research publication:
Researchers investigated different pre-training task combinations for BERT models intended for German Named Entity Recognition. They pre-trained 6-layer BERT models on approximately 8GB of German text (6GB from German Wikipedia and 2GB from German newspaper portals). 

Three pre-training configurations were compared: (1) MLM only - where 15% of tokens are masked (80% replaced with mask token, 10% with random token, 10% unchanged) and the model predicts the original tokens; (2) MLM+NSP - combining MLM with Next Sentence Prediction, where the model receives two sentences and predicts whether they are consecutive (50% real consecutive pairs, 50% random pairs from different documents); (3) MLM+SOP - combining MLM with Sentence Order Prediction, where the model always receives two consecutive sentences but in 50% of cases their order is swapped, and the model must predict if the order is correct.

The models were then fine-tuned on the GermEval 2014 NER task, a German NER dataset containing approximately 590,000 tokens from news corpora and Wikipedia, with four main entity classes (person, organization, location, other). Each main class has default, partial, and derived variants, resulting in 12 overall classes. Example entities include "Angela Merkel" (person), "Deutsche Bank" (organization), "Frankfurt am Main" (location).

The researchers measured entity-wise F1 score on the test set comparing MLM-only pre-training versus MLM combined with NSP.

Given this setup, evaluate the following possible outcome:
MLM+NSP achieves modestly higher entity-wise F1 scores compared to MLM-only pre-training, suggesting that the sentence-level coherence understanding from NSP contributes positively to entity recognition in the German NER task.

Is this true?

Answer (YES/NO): NO